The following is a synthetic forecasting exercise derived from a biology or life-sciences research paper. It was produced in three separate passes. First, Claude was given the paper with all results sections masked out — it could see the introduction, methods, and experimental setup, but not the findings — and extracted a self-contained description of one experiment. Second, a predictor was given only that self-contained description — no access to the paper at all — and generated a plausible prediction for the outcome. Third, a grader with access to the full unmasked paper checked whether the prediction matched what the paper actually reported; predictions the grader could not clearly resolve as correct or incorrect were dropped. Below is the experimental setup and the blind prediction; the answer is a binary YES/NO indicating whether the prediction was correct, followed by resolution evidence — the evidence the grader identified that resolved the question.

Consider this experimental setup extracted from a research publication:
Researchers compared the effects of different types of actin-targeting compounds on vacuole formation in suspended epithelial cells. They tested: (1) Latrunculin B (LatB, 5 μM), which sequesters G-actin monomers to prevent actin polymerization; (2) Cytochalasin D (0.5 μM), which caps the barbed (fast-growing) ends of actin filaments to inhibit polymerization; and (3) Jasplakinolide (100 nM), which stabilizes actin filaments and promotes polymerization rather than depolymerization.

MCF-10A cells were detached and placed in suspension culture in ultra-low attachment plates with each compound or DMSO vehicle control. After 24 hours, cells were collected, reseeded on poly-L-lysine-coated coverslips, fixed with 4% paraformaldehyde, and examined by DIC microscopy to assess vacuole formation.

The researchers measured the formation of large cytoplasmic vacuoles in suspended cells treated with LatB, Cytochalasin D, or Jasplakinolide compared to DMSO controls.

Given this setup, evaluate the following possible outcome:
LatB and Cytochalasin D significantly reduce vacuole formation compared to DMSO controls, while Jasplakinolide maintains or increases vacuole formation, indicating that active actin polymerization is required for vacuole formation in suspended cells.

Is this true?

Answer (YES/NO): NO